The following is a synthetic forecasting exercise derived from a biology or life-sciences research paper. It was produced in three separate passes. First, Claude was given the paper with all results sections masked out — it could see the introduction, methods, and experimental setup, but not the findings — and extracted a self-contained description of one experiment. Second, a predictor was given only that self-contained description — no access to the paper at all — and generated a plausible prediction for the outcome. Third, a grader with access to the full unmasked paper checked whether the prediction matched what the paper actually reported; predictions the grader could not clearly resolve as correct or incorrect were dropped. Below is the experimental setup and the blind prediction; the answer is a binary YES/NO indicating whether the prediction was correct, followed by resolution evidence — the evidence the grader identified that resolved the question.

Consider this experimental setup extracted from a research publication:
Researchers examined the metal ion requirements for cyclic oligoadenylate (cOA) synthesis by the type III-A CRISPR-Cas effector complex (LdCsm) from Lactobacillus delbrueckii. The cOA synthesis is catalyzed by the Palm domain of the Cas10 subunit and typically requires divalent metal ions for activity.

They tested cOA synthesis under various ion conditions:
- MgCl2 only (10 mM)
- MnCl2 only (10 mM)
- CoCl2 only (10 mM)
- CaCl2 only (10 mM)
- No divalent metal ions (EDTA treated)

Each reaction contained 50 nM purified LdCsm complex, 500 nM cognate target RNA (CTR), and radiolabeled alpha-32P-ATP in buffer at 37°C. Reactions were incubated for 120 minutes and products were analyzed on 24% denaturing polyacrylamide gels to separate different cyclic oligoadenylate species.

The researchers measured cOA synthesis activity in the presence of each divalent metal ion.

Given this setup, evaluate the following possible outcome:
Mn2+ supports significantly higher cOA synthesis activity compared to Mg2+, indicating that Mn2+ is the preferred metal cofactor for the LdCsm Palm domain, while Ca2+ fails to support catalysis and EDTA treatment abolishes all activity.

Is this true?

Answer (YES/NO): NO